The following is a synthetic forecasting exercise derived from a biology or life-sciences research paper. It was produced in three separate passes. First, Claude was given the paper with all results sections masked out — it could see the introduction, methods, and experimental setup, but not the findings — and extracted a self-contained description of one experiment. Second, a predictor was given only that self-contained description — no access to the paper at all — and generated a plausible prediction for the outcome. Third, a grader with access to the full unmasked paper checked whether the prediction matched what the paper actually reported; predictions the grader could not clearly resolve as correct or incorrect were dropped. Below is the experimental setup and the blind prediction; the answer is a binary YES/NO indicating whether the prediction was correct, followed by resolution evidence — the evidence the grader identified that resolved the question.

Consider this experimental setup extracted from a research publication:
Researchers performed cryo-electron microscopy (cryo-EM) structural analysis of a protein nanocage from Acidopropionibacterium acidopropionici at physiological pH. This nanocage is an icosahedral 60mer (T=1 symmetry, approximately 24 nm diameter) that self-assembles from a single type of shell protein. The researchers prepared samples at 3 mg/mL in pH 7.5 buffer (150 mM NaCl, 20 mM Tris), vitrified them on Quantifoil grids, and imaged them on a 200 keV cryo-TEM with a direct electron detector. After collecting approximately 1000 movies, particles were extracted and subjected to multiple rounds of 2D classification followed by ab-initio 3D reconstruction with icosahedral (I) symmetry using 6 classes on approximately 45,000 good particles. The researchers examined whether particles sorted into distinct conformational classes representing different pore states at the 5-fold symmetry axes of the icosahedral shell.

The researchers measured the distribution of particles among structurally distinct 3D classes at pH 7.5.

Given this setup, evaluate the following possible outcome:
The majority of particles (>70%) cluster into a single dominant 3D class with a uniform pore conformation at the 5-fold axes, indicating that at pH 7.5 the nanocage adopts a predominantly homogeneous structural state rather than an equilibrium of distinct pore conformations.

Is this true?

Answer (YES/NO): NO